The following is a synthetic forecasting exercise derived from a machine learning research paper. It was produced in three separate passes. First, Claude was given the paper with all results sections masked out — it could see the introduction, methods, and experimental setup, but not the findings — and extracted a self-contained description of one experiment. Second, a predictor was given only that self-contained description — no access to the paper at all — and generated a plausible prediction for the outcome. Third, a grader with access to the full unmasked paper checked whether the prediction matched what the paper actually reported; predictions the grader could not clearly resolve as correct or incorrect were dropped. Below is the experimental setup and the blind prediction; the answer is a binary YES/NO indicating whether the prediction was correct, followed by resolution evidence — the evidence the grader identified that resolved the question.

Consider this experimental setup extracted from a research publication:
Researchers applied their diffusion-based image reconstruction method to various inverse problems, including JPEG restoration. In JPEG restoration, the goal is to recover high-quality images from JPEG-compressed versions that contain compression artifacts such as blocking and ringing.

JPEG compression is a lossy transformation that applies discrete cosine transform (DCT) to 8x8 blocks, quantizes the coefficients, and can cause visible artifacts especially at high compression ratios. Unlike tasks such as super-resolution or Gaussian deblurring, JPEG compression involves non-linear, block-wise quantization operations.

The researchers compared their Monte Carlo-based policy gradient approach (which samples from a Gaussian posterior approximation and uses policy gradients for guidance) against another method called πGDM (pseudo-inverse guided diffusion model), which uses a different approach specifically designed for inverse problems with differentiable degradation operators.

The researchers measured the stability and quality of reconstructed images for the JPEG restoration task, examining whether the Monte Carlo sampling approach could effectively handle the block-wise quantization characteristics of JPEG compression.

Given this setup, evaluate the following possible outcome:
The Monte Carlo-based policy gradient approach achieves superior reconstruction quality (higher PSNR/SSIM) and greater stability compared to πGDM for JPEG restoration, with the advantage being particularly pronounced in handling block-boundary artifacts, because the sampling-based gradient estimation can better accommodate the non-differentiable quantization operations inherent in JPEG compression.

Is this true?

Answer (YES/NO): NO